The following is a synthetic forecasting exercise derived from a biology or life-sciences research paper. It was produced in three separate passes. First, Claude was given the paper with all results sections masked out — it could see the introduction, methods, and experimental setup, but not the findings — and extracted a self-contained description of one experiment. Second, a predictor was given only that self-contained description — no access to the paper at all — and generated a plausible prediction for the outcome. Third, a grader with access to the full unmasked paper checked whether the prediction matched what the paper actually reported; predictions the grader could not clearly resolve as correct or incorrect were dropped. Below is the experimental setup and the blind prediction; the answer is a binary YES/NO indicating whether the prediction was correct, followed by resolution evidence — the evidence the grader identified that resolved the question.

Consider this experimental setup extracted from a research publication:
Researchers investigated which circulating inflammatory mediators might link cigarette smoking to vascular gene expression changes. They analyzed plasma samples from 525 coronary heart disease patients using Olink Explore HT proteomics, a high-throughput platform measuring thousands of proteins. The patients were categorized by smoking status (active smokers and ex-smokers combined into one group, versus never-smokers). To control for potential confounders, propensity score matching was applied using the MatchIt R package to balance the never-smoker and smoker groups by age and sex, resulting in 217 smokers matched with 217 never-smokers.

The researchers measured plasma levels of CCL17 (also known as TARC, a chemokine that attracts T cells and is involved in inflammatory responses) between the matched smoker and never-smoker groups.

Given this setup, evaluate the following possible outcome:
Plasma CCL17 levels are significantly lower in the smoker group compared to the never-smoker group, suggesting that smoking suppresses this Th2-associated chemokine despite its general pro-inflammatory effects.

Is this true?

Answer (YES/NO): NO